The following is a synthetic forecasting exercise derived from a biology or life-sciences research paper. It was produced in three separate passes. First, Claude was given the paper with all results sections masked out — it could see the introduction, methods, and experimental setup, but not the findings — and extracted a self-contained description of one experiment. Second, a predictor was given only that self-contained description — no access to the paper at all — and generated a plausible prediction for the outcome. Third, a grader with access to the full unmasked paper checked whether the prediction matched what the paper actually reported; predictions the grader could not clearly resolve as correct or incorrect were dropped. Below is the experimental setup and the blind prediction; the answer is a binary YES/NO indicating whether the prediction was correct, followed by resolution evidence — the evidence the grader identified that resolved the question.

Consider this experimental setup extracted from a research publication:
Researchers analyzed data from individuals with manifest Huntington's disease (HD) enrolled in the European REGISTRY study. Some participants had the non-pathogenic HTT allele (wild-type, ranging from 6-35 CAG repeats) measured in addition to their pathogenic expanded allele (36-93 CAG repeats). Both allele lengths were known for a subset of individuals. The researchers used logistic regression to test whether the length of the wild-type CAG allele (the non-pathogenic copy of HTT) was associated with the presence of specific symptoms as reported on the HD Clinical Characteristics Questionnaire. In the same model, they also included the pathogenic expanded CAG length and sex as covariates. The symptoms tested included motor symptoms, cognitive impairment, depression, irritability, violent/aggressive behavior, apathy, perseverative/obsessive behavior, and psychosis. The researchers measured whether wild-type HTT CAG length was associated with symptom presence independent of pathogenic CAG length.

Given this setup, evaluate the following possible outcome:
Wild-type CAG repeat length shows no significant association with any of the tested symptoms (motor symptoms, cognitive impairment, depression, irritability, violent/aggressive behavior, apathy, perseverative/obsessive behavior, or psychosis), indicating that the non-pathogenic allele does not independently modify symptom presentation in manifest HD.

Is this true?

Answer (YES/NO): YES